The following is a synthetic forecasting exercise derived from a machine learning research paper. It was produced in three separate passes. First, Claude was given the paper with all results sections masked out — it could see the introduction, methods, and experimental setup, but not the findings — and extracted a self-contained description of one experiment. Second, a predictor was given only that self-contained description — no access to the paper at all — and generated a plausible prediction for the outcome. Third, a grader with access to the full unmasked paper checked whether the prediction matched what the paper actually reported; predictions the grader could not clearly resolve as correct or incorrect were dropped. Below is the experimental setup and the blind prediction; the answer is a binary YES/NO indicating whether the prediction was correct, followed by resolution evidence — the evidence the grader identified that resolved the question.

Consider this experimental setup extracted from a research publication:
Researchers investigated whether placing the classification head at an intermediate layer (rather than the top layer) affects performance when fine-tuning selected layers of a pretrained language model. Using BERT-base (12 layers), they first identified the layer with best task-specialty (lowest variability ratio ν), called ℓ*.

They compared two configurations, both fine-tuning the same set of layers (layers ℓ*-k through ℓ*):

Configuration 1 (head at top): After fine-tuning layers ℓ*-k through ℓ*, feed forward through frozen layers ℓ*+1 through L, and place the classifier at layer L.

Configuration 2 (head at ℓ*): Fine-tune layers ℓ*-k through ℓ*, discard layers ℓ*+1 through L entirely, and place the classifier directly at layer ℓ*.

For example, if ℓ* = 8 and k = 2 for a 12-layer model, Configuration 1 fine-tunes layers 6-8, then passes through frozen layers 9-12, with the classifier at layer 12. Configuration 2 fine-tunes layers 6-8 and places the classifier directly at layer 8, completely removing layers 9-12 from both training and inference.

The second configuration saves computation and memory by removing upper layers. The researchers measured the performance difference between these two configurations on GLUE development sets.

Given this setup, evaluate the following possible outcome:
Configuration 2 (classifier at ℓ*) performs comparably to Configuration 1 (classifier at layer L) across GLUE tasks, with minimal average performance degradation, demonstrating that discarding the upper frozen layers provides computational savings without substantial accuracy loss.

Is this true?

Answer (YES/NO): NO